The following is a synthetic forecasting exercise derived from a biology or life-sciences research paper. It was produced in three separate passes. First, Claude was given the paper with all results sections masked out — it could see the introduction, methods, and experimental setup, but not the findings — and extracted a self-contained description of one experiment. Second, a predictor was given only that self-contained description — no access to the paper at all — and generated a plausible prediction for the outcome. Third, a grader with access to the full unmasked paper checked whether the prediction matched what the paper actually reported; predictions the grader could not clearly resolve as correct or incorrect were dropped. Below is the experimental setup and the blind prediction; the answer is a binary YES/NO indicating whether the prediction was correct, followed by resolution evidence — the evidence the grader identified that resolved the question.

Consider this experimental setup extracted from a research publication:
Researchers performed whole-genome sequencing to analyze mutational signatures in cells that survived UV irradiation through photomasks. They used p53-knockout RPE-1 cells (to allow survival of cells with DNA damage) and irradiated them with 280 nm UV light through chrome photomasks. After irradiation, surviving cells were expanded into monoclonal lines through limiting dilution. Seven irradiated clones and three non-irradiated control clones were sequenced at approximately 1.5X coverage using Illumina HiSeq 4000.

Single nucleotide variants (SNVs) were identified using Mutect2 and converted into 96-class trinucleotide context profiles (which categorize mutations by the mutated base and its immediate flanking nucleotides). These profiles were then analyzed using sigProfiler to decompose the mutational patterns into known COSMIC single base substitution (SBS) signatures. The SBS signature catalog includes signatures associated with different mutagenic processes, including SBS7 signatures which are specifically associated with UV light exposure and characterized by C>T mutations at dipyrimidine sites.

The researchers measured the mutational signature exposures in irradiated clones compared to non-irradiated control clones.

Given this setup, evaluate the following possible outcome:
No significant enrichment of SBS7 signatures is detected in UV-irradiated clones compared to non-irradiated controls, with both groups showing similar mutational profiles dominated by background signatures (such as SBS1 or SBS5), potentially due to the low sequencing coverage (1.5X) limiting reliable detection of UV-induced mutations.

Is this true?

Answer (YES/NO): NO